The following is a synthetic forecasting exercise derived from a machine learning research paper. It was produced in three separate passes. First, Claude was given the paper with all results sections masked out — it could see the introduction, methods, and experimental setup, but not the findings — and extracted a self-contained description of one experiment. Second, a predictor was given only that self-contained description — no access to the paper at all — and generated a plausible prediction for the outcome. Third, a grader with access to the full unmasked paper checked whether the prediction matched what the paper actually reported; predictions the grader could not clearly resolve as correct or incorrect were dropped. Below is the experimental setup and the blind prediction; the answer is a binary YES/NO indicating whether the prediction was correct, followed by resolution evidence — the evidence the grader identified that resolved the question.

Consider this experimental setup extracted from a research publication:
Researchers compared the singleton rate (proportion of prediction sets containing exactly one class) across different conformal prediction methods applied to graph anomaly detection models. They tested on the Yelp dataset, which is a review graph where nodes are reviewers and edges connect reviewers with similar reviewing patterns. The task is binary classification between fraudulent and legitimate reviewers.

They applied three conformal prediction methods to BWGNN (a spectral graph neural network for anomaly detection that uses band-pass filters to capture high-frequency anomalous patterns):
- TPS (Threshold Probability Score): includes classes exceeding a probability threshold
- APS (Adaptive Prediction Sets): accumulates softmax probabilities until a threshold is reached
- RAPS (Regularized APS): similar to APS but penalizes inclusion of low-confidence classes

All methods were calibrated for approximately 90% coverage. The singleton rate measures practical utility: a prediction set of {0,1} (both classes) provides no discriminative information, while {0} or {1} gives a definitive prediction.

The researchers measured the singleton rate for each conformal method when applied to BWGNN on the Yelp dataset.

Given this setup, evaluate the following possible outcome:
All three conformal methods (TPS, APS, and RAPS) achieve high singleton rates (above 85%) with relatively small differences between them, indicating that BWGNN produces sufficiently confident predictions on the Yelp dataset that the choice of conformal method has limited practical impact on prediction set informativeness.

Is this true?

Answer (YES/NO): NO